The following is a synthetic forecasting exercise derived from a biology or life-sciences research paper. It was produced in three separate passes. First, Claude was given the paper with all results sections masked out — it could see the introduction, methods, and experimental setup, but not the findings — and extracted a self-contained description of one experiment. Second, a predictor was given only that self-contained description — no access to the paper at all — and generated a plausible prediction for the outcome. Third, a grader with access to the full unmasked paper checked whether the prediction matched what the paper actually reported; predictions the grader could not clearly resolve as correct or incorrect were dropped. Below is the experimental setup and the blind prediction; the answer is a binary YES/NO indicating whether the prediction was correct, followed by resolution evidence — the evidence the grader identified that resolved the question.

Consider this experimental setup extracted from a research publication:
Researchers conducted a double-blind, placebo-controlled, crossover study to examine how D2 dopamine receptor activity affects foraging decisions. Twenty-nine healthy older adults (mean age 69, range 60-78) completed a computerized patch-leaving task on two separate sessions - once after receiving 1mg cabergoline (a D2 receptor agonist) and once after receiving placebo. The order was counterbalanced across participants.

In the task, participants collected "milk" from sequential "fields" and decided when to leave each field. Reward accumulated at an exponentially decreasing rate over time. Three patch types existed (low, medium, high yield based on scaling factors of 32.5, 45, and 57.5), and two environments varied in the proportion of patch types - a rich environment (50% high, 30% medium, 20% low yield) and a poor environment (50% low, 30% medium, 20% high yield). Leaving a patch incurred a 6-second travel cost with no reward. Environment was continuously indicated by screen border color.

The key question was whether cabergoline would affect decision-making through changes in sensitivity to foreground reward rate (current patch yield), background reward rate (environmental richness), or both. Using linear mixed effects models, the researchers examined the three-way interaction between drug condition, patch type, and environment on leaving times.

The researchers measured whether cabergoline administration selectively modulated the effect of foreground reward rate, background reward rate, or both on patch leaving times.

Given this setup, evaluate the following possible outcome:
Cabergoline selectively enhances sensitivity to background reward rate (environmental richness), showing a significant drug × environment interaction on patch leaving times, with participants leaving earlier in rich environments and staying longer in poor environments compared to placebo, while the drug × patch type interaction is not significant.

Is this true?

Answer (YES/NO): NO